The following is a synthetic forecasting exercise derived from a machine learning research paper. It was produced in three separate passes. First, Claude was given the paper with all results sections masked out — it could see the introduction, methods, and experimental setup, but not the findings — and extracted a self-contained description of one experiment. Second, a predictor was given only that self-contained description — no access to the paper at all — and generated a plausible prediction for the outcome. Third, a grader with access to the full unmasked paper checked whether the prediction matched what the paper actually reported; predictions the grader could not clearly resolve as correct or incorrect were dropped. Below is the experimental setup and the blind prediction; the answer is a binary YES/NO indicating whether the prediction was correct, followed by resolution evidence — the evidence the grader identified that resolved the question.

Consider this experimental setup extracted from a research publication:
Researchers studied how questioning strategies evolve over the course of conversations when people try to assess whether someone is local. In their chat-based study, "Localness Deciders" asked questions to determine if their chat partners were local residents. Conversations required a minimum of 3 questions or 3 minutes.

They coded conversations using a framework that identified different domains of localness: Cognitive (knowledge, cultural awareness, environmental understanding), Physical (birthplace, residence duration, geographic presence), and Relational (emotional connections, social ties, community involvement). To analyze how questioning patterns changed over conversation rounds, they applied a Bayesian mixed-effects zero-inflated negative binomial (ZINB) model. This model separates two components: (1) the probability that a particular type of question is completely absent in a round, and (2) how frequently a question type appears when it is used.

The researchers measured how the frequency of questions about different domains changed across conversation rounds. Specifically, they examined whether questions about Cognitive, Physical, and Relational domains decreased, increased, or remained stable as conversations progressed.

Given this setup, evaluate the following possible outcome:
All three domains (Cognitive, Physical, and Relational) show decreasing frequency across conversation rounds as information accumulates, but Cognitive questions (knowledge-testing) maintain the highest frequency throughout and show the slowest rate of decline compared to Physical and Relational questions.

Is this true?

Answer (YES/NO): YES